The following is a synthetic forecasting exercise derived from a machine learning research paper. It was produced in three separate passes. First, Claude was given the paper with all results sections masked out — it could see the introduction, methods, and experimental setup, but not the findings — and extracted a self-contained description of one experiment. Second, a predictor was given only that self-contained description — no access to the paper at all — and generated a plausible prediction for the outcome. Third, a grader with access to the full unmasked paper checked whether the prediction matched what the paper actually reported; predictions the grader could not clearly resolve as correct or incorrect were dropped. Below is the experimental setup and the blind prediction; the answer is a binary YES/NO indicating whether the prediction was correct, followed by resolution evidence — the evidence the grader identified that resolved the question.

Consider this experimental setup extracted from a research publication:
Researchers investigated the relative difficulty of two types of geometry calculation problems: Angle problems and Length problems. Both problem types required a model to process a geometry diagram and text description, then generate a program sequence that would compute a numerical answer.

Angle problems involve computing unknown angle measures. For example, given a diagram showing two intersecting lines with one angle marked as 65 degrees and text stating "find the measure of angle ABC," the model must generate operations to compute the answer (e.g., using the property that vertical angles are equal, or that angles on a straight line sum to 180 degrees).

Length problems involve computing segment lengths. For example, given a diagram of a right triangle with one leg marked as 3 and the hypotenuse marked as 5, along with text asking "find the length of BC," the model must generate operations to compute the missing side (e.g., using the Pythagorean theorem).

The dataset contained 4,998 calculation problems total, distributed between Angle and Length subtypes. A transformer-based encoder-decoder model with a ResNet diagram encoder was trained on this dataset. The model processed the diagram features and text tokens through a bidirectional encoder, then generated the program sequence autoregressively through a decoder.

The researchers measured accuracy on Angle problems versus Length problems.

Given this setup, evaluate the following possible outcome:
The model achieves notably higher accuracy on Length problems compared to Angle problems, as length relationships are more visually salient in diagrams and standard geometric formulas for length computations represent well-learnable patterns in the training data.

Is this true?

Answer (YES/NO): NO